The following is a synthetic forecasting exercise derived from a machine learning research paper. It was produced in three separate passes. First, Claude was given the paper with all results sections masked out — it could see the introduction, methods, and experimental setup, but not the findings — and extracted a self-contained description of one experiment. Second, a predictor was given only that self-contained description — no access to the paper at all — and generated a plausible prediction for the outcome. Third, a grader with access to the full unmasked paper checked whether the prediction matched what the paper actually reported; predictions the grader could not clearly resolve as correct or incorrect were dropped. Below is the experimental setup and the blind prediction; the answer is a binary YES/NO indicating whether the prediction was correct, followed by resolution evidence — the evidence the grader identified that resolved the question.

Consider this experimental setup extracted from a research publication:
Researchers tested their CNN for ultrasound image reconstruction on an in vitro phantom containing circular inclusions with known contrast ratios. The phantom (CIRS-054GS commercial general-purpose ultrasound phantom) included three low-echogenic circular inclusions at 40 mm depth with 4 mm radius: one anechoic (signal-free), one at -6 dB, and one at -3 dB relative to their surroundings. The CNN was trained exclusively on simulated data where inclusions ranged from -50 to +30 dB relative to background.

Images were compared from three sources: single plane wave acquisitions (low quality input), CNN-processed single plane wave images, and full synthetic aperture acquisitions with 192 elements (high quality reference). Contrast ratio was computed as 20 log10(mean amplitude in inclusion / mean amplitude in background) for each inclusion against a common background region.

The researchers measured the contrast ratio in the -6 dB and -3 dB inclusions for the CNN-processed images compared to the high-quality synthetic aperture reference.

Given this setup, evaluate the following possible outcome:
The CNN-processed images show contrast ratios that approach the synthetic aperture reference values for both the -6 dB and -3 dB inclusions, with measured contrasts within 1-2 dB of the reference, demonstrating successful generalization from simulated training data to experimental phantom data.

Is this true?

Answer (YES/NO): NO